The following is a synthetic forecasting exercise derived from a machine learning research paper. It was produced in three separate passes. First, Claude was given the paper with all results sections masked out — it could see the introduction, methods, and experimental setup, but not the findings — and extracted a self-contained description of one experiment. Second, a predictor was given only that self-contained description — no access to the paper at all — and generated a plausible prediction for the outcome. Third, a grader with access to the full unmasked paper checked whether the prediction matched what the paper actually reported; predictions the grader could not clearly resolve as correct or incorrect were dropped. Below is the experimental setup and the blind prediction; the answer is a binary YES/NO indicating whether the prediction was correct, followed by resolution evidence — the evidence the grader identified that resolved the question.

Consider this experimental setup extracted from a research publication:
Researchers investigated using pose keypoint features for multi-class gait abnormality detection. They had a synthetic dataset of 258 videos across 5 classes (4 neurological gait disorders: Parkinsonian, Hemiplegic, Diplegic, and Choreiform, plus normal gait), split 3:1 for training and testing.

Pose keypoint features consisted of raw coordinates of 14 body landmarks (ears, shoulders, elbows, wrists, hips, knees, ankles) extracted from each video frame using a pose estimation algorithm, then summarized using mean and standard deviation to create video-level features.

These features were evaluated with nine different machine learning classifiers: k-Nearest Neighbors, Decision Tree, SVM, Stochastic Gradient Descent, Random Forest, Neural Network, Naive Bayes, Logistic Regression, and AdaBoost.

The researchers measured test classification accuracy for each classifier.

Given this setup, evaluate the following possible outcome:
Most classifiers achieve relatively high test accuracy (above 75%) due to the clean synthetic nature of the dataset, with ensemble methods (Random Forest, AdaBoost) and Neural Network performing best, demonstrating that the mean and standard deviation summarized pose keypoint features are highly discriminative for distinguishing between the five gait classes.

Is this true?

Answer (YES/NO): NO